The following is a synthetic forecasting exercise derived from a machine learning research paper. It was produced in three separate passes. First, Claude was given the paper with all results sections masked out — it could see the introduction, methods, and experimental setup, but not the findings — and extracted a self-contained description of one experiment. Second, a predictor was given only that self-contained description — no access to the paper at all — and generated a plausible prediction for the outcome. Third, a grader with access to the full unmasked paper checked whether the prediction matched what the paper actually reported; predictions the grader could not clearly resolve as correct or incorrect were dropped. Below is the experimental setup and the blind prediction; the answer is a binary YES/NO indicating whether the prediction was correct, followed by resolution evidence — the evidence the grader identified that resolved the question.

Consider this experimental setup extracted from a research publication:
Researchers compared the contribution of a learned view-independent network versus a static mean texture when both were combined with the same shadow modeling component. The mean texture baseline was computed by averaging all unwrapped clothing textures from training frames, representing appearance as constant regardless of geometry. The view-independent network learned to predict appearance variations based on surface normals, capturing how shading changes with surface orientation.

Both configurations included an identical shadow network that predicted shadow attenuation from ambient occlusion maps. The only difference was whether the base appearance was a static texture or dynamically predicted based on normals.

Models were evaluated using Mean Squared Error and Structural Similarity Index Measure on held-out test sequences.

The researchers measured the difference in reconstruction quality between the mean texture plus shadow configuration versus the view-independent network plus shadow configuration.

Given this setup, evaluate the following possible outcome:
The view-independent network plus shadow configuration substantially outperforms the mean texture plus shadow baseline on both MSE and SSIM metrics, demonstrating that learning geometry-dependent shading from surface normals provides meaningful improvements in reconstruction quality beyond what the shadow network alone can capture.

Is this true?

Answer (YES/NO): YES